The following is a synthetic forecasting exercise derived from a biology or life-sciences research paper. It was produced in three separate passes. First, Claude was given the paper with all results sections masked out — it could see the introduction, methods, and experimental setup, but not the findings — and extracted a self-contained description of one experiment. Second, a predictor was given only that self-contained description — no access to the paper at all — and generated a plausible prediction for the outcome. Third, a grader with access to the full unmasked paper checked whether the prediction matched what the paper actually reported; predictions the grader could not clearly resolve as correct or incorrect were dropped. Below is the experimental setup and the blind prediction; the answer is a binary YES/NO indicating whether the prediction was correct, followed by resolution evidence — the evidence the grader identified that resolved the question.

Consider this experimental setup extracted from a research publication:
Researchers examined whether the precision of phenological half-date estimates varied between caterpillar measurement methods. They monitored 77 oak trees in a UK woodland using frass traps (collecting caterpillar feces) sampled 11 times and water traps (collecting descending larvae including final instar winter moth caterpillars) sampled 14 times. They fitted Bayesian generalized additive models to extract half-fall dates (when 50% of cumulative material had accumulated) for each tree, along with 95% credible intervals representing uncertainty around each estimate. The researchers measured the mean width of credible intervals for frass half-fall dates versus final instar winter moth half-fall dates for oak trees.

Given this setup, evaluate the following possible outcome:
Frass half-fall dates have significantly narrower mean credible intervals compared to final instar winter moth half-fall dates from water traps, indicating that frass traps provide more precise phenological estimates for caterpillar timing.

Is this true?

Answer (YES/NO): YES